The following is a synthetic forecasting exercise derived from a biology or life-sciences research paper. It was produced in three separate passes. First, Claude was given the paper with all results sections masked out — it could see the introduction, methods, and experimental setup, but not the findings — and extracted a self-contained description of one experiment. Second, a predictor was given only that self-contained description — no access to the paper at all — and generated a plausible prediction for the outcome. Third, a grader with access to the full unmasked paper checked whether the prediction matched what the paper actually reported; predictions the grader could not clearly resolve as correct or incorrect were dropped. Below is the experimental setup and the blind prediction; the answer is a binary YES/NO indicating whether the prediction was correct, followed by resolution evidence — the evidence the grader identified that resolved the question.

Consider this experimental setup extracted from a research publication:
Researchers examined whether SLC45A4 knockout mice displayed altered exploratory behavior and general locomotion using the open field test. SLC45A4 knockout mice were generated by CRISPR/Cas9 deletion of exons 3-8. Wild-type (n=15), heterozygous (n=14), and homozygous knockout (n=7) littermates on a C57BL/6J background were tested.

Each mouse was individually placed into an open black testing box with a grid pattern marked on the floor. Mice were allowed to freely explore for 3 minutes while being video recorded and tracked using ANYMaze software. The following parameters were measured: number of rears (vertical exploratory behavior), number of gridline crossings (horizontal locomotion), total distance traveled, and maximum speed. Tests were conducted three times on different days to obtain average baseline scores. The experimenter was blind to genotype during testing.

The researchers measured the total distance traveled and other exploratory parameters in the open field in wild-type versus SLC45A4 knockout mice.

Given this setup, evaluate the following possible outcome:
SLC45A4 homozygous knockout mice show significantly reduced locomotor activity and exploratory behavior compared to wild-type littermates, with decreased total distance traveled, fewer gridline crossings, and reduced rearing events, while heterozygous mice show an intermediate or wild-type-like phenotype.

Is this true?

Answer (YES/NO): NO